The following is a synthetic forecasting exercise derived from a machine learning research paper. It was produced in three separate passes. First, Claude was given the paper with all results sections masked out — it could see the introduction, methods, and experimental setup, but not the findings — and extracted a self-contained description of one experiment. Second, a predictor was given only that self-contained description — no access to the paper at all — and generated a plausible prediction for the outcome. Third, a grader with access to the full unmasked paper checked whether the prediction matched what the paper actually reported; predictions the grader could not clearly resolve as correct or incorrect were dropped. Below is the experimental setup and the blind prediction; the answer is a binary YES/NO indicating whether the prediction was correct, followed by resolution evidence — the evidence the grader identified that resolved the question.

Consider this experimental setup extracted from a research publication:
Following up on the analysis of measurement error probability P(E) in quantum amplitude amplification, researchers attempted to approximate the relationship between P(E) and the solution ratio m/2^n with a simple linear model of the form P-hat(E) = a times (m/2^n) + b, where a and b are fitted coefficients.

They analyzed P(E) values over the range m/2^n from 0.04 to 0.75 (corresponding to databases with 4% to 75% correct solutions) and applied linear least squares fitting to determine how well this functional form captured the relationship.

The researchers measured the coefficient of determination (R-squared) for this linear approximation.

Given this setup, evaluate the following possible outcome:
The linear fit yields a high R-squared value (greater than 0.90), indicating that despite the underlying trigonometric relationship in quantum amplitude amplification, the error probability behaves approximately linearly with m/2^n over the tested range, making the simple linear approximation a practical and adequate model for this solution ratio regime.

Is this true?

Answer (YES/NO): YES